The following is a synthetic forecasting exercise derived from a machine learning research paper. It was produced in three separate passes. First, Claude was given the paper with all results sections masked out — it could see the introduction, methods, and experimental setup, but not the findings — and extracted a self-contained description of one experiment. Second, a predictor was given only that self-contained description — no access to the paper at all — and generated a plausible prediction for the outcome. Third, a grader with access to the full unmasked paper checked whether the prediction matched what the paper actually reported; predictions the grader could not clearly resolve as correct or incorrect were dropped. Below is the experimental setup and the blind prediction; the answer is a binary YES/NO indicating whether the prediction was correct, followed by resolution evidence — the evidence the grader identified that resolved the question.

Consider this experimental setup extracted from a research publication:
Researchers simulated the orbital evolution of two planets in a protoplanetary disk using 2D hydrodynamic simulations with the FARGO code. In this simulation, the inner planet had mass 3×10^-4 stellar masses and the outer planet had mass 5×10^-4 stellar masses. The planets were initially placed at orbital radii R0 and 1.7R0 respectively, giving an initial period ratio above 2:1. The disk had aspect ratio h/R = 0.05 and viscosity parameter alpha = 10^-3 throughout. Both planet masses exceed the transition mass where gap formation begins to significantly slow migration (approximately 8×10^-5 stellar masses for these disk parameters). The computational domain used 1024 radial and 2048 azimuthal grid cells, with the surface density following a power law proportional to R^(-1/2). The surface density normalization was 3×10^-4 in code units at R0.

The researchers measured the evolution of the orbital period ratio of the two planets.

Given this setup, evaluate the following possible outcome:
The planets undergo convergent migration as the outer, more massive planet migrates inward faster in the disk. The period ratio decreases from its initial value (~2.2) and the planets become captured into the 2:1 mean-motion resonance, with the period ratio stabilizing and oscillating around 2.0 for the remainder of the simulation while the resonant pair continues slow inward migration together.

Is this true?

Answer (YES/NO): NO